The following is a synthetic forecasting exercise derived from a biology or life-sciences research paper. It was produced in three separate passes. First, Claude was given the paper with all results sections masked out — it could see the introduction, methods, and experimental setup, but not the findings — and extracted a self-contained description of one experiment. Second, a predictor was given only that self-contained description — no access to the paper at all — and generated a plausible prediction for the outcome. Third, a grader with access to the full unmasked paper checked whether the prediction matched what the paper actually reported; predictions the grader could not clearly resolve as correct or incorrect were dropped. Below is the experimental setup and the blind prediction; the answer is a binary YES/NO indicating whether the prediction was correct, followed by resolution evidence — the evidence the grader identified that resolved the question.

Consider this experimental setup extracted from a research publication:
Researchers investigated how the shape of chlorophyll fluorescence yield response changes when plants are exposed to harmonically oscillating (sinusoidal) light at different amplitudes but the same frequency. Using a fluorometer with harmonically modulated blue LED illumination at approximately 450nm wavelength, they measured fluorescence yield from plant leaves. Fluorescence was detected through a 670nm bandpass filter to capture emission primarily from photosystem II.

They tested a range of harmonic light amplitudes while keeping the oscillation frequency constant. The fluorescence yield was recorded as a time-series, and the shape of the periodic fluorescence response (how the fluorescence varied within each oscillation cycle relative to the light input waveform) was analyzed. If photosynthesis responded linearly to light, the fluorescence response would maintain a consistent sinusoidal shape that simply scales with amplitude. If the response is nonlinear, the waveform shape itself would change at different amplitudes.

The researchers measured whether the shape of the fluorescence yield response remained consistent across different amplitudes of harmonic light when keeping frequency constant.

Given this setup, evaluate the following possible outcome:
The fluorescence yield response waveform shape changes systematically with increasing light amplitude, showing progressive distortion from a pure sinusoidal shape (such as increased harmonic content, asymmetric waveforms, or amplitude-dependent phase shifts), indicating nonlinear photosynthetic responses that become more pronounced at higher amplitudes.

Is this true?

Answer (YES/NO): YES